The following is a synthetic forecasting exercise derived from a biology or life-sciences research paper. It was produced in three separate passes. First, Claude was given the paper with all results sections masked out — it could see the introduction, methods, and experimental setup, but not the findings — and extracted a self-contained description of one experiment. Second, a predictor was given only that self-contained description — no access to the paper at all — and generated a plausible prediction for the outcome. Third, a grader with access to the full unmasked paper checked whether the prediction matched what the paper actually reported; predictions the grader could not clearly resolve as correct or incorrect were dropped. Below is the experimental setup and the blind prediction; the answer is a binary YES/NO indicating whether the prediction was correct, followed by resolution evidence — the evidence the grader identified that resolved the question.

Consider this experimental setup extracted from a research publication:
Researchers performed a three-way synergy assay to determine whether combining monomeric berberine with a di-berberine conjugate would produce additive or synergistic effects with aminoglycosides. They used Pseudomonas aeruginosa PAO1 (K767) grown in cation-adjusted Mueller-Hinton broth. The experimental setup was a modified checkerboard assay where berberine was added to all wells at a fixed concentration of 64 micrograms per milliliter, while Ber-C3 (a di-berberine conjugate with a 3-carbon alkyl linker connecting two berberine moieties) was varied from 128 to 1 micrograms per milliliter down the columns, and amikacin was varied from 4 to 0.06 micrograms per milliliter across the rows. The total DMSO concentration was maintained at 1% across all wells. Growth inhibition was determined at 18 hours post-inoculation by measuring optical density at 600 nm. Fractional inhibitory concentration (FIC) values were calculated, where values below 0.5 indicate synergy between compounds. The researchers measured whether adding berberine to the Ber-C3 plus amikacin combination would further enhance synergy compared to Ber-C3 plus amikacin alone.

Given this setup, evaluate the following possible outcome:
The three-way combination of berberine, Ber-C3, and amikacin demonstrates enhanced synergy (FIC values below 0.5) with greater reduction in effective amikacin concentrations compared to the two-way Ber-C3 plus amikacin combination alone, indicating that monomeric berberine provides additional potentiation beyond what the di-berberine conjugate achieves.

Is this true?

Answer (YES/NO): NO